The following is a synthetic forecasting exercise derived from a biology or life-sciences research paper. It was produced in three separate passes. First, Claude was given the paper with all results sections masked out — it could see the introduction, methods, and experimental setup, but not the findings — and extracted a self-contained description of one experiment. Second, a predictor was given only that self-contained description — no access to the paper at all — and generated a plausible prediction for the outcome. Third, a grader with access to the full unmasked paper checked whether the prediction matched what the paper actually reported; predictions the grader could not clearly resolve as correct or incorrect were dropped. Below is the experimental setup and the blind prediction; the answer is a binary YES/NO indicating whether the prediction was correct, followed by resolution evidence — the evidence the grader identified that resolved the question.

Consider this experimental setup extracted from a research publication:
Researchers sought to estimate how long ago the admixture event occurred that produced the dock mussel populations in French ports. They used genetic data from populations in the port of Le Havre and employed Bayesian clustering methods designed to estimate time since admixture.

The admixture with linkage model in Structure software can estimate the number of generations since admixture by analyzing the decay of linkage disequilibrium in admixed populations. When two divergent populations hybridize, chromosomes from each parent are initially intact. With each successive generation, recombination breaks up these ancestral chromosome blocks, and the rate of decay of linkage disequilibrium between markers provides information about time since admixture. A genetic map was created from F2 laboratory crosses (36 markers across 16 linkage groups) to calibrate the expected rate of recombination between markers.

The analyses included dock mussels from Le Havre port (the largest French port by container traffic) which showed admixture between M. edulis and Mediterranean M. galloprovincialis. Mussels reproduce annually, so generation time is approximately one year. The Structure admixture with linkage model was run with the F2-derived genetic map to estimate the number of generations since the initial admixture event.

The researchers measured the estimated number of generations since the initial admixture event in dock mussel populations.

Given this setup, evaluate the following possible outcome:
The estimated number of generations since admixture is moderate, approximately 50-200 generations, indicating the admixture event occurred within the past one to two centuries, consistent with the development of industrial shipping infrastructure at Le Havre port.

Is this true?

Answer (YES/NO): NO